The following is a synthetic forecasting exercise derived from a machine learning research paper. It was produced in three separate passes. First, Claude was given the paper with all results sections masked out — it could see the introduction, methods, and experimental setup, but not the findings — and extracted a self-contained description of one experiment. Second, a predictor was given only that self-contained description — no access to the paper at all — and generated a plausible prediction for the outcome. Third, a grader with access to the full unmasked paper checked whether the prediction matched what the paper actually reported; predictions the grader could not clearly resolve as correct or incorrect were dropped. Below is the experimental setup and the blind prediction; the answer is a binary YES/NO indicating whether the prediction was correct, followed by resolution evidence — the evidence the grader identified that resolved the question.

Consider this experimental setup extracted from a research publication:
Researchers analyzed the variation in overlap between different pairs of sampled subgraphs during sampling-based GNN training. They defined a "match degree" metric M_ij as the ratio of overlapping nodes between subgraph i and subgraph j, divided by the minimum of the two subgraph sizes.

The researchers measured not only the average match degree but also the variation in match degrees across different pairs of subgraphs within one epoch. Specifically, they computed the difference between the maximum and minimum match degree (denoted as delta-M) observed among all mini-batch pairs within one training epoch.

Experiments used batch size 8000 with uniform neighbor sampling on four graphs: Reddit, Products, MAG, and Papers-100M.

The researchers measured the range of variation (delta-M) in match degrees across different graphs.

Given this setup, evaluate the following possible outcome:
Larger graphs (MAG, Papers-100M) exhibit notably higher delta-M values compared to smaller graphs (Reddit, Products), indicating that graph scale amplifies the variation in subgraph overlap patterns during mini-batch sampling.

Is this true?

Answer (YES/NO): NO